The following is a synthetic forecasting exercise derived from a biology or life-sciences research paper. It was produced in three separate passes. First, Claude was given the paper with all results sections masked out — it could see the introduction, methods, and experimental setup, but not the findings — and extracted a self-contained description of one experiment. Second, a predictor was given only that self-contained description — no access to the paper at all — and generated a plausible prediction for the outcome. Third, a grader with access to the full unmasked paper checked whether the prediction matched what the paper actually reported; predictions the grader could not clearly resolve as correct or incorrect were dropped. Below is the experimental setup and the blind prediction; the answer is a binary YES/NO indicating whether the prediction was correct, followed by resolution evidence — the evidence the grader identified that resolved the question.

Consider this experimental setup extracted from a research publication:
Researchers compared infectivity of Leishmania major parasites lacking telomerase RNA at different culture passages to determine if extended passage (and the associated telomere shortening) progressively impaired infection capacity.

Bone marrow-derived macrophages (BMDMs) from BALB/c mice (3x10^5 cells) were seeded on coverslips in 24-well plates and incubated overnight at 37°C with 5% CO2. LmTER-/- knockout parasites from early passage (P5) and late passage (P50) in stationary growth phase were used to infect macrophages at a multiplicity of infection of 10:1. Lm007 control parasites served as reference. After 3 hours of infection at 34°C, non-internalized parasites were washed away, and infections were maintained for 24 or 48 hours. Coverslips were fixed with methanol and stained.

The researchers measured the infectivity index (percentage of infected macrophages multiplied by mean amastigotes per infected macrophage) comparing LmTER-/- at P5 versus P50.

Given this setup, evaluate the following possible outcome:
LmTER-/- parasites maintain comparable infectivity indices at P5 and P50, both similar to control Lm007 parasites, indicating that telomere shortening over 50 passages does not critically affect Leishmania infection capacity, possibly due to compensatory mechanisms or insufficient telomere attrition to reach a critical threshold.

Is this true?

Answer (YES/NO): NO